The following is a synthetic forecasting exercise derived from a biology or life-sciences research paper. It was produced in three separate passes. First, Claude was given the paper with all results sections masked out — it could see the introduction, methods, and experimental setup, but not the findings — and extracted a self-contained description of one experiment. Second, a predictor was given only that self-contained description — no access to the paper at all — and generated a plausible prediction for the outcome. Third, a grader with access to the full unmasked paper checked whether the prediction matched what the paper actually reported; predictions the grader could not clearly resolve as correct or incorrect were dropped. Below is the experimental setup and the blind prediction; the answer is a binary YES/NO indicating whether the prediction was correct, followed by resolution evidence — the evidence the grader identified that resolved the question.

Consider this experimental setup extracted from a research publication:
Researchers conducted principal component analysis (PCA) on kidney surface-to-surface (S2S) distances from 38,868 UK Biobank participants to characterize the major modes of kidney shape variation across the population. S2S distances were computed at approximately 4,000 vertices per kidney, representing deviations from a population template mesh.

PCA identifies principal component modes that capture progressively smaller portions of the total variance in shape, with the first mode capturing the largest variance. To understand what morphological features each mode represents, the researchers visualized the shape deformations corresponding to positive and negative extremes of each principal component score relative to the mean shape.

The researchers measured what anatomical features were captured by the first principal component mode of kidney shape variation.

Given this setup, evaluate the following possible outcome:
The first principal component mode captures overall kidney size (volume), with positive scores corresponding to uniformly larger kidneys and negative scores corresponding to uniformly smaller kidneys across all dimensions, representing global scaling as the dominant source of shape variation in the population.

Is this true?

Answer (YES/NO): YES